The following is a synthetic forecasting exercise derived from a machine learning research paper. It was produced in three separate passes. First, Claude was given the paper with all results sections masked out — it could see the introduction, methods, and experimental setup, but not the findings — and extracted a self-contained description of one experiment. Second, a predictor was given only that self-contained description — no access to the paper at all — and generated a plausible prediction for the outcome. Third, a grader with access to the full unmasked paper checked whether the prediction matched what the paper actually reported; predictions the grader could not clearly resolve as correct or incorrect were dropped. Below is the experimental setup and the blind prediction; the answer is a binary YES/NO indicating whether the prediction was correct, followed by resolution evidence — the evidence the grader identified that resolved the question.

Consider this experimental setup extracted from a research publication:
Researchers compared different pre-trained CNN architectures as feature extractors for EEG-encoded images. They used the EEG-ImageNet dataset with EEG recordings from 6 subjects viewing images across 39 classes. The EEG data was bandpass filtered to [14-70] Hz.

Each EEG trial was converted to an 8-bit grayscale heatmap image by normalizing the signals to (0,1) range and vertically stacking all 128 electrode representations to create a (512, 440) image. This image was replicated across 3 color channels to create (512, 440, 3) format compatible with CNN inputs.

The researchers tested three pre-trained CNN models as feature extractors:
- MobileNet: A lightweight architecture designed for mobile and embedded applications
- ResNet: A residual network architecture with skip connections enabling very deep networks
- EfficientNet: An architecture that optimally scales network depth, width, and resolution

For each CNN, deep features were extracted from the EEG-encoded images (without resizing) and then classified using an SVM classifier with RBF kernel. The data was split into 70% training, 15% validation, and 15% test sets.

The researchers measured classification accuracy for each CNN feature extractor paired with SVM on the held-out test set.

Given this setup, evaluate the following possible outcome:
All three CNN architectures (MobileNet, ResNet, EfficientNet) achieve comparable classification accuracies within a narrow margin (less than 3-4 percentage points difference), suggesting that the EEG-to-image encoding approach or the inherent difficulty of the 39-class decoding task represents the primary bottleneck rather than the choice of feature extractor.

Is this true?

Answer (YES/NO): NO